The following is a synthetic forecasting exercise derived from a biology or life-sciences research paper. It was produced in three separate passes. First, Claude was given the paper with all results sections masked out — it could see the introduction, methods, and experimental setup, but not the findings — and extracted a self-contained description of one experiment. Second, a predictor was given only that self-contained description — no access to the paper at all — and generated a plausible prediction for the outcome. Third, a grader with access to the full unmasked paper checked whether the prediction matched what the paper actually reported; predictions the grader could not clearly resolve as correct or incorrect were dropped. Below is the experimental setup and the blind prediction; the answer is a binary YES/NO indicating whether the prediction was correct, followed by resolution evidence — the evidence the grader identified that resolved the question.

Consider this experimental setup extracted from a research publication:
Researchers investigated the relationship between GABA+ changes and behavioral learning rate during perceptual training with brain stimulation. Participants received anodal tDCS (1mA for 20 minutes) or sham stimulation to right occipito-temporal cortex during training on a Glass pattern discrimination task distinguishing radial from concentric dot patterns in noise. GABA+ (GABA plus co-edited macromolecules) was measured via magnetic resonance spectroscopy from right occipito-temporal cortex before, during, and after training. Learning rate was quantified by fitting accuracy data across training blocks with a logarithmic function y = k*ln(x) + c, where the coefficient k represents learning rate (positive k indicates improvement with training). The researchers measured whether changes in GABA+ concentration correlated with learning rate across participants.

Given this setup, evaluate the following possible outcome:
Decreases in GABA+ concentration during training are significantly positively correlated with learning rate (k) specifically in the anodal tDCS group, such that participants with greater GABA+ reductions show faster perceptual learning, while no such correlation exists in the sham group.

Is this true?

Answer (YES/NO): YES